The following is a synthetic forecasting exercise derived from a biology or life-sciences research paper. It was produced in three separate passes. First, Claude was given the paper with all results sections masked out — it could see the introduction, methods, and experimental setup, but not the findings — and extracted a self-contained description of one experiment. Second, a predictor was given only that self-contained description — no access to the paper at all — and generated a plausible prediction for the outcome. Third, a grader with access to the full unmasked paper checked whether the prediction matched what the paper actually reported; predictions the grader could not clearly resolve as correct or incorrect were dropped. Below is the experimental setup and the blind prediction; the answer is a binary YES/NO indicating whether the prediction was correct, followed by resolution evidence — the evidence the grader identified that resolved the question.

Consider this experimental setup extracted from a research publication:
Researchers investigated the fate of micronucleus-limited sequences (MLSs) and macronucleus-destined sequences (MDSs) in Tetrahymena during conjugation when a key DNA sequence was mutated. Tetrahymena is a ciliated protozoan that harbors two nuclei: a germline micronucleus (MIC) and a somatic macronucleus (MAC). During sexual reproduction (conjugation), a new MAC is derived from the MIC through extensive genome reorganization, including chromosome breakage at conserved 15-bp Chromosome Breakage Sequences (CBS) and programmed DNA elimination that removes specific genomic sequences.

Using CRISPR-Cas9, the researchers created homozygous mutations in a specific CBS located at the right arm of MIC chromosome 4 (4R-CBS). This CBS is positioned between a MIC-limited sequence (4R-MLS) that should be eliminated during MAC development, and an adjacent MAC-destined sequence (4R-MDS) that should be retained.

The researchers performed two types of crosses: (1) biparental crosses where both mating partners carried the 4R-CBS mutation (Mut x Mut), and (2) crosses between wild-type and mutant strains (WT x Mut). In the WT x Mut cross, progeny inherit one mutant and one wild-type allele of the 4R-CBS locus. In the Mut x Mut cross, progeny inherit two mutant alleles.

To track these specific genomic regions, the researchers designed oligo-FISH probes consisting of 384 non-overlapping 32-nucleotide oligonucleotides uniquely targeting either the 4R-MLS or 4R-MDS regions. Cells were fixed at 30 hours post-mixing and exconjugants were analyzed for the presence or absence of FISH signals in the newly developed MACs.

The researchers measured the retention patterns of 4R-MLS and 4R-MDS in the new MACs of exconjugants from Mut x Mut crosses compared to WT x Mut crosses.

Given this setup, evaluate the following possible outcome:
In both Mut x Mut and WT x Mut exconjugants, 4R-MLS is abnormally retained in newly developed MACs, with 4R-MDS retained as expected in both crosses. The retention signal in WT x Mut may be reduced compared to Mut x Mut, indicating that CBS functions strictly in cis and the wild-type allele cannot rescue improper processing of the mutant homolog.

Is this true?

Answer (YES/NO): NO